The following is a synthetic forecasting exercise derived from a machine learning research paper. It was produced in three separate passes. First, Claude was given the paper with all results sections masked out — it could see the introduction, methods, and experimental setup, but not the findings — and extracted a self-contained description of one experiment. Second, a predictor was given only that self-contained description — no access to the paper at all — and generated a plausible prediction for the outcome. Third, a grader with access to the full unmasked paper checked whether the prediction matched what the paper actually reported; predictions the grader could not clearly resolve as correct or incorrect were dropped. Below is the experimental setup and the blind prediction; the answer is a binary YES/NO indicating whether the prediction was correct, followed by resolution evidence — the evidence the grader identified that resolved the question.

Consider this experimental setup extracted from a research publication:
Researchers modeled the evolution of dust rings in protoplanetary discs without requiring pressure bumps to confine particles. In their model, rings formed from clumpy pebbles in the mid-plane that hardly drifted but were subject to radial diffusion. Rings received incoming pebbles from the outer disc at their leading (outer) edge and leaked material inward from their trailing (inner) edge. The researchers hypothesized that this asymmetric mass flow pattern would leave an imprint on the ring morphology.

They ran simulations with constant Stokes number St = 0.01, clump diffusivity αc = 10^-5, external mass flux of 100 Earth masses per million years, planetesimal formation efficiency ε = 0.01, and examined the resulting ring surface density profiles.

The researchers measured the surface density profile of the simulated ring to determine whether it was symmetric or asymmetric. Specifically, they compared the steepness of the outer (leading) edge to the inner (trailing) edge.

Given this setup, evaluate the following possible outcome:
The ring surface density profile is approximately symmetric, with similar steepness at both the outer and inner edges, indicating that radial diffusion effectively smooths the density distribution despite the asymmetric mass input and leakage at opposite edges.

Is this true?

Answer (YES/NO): NO